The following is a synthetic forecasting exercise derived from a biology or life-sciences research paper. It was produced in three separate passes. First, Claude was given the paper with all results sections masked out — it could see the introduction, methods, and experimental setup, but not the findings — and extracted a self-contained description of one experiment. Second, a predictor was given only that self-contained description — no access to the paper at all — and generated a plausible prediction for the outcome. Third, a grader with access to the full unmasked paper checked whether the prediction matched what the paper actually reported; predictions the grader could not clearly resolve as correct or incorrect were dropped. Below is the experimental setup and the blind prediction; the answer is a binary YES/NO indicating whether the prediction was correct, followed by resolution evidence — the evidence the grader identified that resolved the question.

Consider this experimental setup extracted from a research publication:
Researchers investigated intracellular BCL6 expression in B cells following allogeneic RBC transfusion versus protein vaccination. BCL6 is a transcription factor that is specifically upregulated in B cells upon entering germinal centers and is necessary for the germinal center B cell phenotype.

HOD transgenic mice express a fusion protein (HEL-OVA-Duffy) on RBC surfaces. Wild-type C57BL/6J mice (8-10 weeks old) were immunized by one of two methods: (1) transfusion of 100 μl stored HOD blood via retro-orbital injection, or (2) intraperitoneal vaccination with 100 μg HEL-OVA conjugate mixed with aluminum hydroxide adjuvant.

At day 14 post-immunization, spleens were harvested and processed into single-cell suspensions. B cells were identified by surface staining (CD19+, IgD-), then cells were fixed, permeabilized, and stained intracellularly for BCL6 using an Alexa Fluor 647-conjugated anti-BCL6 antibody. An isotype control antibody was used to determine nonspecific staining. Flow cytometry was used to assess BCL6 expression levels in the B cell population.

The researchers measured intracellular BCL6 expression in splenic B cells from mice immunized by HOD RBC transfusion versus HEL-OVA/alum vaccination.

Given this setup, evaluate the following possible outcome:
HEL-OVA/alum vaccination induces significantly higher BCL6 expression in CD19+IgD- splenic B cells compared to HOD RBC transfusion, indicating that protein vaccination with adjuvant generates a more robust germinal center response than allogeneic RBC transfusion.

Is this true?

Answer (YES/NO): YES